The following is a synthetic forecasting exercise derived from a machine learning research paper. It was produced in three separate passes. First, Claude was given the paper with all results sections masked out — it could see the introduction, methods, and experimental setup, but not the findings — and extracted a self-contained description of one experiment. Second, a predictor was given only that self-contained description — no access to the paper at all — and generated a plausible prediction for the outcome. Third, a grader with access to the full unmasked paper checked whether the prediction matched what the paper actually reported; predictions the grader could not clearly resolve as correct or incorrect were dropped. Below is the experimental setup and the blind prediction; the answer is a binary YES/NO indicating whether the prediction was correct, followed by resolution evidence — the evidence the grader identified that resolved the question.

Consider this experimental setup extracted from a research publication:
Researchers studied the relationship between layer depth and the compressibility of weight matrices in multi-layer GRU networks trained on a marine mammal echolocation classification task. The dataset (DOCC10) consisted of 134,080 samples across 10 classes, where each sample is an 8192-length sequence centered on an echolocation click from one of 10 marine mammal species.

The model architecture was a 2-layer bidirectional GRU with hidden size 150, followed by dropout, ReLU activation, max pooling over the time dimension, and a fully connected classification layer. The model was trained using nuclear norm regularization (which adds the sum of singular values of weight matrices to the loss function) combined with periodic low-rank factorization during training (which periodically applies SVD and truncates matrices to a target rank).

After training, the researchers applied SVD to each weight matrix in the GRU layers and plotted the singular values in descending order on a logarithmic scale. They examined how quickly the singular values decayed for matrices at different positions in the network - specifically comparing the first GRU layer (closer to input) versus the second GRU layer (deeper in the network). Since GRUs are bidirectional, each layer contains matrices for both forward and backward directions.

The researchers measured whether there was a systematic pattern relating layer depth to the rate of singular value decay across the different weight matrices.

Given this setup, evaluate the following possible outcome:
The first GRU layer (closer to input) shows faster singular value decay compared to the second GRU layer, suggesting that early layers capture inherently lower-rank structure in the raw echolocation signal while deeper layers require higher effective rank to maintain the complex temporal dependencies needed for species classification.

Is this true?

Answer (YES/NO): YES